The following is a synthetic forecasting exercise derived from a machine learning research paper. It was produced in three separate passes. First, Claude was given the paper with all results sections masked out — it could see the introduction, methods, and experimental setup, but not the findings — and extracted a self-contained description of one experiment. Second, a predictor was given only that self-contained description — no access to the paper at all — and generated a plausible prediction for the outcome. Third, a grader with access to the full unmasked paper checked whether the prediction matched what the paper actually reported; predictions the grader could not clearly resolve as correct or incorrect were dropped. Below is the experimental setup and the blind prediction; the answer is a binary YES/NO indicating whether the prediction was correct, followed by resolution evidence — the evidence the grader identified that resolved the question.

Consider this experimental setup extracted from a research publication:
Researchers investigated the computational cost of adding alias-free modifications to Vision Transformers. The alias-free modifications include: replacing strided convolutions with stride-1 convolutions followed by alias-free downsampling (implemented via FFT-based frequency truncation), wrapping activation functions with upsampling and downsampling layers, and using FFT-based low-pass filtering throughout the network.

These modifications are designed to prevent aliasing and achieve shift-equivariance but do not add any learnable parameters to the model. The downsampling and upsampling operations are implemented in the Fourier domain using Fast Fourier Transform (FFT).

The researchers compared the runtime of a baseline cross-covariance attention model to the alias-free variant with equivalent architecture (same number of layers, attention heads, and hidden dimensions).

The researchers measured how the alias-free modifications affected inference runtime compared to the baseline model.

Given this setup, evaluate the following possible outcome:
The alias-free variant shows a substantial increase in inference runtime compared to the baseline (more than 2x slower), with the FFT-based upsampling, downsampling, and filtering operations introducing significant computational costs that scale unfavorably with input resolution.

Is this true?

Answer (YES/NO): YES